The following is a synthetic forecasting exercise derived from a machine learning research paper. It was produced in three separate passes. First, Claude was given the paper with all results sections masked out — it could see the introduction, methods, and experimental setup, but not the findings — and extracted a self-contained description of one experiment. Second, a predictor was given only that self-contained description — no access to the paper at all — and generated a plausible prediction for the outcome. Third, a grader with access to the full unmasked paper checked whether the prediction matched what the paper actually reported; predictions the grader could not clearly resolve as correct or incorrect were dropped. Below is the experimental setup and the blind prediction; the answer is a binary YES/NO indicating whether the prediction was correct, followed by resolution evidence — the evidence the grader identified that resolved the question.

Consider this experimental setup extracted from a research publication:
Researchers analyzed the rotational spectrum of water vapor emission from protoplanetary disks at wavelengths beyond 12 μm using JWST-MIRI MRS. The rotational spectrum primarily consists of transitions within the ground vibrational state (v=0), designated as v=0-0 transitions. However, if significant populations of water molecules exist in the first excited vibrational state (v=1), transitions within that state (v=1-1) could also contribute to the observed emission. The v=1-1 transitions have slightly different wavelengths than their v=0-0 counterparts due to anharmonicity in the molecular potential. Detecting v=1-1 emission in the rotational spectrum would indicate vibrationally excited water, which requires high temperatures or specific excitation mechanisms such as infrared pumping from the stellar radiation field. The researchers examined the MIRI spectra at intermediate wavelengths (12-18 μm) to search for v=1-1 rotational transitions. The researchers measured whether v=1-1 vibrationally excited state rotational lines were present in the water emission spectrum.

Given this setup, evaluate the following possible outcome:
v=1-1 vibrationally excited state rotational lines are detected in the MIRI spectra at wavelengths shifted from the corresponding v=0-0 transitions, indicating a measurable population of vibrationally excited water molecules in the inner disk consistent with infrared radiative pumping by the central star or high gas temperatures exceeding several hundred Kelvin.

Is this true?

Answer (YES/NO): NO